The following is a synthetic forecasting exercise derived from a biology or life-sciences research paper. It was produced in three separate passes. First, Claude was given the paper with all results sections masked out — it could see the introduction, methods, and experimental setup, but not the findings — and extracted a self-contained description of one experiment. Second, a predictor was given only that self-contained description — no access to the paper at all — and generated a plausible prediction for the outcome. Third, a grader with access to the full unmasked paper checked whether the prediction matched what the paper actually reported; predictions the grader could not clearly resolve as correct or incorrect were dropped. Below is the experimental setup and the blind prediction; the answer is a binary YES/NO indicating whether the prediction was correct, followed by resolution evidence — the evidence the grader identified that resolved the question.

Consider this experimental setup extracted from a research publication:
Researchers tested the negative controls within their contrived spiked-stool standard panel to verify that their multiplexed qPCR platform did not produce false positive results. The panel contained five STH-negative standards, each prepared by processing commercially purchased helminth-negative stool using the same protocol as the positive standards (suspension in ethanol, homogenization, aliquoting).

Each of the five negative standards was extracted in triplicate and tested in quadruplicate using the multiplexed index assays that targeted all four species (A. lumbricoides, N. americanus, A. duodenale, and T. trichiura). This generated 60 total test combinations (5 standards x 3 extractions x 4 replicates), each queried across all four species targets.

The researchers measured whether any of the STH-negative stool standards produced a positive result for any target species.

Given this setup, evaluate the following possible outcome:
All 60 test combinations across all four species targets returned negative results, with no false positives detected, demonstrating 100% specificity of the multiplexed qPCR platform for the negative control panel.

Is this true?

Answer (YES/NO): YES